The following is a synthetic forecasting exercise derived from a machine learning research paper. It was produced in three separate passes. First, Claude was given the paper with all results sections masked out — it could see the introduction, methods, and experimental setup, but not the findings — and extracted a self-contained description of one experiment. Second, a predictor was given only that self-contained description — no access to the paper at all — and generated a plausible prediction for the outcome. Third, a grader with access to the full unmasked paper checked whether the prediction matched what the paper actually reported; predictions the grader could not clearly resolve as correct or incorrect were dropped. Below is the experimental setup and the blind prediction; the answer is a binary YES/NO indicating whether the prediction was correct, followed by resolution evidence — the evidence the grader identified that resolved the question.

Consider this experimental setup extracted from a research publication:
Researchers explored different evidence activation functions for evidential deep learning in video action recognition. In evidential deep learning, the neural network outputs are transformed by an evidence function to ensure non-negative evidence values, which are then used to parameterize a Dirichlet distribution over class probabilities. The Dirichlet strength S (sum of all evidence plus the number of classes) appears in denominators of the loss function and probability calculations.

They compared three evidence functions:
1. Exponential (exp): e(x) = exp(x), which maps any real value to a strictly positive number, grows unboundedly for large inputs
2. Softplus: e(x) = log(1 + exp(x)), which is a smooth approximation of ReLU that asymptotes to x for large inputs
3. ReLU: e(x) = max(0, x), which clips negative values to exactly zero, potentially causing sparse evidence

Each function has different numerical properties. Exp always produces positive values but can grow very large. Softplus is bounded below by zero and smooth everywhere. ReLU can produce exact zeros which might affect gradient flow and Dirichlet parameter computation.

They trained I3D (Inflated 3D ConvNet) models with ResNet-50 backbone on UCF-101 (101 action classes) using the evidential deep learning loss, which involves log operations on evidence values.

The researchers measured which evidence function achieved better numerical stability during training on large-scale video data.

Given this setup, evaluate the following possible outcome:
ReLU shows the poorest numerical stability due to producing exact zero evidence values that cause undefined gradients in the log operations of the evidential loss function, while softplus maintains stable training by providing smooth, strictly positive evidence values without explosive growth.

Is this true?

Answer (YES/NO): NO